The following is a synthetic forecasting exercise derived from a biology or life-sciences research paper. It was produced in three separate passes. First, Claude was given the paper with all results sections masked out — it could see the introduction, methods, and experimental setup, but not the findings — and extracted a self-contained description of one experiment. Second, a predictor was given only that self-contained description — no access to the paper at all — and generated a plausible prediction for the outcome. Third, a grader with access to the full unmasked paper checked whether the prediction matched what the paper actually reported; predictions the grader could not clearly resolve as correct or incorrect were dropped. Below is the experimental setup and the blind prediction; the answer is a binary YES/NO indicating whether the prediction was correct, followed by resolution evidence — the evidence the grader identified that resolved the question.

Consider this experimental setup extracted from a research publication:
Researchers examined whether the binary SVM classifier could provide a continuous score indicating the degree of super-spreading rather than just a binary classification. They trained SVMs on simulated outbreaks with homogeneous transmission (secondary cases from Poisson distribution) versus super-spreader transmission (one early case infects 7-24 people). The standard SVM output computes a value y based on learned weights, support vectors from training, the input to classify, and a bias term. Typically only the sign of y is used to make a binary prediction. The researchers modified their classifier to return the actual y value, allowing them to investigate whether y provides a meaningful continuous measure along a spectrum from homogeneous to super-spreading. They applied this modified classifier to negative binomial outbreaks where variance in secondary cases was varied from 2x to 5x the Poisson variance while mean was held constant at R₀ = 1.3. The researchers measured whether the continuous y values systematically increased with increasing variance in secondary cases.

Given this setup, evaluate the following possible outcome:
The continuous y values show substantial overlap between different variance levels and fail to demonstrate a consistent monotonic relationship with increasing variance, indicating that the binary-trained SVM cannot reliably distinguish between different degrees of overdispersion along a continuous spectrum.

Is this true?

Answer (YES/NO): NO